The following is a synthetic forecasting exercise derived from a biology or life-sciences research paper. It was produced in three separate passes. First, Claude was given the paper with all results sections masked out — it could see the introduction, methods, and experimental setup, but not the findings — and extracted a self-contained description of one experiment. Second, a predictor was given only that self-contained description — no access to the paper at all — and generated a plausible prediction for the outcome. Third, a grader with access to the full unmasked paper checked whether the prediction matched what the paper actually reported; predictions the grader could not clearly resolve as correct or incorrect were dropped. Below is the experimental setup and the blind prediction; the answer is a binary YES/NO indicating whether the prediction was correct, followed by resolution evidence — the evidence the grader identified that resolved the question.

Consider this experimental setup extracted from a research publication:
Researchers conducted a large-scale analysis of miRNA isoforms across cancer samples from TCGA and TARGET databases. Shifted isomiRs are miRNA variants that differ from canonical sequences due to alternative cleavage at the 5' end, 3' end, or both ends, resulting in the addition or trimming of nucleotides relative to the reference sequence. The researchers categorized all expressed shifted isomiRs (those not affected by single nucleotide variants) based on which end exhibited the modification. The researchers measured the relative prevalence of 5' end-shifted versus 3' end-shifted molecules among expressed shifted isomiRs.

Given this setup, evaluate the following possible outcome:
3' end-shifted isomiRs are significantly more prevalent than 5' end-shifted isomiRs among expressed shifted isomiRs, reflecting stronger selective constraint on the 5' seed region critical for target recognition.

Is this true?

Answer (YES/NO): YES